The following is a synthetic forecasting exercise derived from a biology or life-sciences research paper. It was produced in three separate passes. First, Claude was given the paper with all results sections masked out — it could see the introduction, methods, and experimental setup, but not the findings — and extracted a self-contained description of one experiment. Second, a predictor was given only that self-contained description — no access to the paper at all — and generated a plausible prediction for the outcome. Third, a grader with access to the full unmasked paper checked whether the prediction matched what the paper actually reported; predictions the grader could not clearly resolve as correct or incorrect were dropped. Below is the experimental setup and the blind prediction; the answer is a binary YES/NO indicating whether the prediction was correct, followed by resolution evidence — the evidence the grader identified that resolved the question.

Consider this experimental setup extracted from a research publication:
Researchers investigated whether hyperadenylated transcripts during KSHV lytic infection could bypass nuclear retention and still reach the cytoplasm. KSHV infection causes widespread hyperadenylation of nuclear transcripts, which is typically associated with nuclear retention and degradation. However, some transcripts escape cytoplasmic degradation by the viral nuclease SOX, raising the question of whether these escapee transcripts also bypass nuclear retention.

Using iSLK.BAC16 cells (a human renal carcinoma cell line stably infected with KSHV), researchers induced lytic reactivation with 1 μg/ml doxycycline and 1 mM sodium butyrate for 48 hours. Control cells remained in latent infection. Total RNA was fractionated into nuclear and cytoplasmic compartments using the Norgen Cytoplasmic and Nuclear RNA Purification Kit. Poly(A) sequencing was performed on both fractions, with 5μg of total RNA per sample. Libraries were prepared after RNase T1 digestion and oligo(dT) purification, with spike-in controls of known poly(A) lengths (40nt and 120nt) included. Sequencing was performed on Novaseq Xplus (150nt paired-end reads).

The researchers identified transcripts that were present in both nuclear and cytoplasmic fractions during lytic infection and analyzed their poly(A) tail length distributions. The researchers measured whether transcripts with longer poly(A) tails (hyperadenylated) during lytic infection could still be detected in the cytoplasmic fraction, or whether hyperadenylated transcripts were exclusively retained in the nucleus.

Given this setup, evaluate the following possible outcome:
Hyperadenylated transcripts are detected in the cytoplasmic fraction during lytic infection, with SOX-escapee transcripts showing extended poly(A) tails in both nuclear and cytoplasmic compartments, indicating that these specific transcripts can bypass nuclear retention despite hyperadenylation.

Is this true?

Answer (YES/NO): YES